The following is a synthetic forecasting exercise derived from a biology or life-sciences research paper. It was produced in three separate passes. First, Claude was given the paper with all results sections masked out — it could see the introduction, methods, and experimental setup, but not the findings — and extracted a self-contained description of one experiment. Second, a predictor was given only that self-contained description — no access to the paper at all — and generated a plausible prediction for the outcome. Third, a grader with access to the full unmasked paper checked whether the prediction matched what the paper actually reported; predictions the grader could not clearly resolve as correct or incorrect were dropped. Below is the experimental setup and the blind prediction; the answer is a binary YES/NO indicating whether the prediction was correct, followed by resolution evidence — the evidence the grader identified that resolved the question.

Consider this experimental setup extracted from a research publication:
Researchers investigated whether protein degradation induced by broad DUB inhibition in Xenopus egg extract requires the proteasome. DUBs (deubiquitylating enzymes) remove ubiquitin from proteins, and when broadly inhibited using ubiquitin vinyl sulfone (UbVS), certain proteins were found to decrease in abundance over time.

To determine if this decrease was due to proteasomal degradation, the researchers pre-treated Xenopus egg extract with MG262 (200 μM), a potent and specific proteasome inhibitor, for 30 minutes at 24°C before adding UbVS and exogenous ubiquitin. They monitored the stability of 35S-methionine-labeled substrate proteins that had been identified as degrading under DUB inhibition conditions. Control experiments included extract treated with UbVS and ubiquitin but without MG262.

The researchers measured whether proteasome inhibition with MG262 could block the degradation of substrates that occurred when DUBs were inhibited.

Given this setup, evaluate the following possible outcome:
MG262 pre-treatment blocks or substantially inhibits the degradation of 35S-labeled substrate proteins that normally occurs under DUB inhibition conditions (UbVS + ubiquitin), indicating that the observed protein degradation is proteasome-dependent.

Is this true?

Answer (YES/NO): YES